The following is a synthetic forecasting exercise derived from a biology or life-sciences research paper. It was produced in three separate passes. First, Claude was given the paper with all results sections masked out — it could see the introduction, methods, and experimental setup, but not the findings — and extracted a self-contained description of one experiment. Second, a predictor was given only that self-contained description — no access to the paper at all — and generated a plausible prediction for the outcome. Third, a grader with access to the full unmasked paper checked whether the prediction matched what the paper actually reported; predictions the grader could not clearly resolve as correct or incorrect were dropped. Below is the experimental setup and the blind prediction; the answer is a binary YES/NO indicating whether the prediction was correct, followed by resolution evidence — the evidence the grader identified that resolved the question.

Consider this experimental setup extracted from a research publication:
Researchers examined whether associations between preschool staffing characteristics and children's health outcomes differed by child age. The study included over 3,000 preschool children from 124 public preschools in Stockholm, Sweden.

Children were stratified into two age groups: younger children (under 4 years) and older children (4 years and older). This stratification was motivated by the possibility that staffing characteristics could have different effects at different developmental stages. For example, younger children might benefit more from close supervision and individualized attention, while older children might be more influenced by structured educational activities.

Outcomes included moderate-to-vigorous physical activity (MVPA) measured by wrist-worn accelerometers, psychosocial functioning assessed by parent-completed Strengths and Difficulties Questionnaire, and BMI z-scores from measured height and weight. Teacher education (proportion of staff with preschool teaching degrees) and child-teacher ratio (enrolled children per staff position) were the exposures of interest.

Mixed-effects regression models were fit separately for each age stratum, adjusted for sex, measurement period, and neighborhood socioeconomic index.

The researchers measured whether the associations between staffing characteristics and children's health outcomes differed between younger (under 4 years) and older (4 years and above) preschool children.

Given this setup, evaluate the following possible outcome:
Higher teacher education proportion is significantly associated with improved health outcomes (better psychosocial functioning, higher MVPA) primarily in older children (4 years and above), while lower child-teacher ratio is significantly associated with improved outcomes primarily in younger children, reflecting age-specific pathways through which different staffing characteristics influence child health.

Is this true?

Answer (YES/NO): NO